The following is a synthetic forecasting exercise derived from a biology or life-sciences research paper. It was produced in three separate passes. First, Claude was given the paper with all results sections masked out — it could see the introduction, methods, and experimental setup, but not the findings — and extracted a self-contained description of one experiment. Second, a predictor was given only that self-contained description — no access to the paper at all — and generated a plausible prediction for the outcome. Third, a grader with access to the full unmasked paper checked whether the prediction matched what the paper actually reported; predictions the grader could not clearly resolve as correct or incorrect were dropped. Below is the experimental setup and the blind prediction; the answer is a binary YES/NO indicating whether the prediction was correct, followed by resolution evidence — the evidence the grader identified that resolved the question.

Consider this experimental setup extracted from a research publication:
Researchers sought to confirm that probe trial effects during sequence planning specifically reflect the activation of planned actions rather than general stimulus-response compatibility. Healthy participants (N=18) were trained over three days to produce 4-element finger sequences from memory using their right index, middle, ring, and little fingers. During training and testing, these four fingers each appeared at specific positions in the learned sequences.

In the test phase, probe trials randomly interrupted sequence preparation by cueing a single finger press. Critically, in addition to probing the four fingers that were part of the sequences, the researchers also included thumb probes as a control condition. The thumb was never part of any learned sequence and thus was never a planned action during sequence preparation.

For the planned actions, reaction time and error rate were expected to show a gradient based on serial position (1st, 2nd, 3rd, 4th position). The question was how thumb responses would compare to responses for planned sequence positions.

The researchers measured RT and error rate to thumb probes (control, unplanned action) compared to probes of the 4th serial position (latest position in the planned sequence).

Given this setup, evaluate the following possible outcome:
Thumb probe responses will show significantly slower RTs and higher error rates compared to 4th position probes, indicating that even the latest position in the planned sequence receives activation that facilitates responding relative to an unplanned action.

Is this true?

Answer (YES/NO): NO